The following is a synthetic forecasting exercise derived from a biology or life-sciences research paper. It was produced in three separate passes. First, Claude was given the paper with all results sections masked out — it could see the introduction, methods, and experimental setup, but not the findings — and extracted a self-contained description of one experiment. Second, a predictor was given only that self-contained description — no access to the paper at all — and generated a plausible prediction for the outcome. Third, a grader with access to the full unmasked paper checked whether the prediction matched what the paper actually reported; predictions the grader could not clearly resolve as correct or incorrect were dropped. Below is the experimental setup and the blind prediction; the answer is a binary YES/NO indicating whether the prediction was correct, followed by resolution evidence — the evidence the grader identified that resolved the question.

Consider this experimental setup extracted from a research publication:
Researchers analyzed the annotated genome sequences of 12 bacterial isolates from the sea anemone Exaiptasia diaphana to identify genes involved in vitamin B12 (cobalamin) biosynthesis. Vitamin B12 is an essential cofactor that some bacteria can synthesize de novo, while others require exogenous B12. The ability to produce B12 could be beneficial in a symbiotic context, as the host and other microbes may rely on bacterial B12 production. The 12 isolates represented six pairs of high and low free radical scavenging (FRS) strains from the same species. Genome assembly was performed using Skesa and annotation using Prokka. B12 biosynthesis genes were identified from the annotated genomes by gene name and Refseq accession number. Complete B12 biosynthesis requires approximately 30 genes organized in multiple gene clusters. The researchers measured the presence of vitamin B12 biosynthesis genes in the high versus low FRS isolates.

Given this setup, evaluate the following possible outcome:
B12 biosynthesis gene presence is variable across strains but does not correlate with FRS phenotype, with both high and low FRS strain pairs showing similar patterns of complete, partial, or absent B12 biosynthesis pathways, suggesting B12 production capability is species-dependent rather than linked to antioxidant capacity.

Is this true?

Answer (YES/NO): YES